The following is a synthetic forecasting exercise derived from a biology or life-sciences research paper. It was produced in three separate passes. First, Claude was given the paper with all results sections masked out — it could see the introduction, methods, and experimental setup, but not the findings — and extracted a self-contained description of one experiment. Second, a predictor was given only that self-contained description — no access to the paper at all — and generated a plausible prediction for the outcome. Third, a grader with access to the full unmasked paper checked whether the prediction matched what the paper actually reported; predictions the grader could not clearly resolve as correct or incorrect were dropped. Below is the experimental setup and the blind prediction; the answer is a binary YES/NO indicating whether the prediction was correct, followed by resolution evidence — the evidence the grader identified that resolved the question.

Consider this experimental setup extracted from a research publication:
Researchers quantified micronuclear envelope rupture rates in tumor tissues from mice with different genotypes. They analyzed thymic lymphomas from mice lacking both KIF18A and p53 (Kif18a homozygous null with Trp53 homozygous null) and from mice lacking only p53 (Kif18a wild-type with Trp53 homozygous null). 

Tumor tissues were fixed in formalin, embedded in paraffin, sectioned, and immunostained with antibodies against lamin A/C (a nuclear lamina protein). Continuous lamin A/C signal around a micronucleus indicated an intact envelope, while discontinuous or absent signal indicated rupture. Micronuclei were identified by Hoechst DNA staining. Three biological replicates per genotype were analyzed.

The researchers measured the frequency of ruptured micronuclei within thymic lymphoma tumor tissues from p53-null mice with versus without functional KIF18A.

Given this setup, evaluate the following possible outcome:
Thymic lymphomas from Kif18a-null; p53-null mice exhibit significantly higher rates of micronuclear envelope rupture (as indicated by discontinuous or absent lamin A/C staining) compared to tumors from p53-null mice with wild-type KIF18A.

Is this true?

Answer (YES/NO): NO